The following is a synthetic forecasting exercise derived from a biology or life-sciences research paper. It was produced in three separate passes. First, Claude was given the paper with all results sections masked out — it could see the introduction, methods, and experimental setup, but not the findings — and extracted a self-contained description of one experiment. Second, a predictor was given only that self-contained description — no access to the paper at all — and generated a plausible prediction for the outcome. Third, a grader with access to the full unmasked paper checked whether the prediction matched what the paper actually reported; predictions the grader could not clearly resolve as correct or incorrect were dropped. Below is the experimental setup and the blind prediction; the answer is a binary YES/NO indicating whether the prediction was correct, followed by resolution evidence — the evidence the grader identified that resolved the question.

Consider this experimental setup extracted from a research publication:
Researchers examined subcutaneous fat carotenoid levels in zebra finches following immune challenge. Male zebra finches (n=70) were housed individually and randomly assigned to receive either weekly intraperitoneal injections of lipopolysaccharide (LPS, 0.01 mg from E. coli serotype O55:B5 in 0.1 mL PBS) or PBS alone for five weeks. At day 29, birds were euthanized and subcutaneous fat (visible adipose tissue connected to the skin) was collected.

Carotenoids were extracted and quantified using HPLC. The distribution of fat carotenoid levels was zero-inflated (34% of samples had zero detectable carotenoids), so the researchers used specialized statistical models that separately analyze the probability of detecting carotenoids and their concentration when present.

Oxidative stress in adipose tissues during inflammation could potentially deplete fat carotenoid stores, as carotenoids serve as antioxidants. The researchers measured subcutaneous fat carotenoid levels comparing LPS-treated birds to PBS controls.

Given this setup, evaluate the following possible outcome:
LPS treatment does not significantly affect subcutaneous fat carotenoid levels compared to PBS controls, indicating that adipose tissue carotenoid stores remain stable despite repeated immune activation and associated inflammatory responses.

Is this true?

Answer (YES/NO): YES